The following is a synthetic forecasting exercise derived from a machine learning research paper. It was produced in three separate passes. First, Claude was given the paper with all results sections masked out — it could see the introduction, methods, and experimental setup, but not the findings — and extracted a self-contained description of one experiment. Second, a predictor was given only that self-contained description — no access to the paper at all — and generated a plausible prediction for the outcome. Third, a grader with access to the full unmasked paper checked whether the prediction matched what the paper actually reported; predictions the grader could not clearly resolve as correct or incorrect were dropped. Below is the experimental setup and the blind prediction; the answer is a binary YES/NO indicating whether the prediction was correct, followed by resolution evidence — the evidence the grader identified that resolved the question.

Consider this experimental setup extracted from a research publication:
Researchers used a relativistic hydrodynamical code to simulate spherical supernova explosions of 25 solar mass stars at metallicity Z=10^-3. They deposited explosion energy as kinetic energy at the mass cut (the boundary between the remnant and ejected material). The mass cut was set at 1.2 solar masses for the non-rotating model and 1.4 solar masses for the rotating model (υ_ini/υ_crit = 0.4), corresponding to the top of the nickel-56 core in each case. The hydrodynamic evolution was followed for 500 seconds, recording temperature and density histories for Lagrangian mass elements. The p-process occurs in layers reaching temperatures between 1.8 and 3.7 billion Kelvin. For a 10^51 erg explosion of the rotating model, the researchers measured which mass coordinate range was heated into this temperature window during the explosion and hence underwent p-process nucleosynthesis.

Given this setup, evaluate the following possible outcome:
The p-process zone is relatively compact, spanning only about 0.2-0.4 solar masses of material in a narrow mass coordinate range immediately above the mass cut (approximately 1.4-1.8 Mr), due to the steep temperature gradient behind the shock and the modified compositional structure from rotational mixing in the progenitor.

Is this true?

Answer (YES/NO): NO